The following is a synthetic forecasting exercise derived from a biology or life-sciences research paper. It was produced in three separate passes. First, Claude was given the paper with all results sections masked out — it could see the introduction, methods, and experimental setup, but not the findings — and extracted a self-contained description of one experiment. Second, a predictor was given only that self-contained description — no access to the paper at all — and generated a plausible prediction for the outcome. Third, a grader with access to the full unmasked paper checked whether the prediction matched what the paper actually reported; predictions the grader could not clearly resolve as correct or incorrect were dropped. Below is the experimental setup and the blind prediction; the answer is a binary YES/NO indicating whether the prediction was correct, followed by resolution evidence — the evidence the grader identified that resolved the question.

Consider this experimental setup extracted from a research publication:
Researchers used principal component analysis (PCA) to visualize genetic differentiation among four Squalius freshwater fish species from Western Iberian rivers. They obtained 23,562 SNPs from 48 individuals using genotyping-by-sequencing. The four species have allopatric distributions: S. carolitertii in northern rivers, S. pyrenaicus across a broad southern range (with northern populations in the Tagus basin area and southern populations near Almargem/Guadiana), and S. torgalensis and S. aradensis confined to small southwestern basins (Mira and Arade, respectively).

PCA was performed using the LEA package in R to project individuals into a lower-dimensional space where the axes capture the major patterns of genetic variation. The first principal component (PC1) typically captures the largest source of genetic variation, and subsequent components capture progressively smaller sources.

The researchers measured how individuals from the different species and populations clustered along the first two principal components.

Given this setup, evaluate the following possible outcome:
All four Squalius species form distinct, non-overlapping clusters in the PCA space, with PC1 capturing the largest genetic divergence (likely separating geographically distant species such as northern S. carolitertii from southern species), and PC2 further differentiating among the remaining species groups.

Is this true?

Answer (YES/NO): NO